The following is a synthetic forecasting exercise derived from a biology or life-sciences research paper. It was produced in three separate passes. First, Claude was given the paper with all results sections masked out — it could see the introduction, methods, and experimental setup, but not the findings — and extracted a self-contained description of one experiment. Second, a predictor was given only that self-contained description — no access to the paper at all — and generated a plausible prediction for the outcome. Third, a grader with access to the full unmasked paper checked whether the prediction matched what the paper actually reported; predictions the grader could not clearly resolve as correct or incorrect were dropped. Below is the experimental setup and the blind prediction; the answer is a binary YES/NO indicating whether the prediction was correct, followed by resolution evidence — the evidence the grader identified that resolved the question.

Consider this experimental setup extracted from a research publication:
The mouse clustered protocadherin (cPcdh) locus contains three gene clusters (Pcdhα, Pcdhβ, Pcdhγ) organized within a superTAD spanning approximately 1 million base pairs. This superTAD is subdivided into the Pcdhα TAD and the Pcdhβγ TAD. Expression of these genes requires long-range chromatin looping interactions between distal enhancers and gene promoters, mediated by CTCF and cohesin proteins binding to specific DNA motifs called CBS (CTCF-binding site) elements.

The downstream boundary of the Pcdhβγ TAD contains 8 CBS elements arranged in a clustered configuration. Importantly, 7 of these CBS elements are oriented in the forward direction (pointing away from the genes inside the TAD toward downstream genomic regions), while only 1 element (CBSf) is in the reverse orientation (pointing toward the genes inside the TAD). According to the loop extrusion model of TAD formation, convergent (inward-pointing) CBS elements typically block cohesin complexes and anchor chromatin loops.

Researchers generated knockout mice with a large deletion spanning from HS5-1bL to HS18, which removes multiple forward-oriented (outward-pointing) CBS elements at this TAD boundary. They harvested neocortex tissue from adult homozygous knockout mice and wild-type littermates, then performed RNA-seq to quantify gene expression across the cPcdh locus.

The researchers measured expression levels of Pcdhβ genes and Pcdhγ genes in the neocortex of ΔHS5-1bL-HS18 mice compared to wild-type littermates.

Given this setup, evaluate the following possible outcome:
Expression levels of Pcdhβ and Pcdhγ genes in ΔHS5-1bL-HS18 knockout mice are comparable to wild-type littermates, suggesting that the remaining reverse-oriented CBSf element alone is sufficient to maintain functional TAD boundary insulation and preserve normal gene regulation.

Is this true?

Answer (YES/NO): NO